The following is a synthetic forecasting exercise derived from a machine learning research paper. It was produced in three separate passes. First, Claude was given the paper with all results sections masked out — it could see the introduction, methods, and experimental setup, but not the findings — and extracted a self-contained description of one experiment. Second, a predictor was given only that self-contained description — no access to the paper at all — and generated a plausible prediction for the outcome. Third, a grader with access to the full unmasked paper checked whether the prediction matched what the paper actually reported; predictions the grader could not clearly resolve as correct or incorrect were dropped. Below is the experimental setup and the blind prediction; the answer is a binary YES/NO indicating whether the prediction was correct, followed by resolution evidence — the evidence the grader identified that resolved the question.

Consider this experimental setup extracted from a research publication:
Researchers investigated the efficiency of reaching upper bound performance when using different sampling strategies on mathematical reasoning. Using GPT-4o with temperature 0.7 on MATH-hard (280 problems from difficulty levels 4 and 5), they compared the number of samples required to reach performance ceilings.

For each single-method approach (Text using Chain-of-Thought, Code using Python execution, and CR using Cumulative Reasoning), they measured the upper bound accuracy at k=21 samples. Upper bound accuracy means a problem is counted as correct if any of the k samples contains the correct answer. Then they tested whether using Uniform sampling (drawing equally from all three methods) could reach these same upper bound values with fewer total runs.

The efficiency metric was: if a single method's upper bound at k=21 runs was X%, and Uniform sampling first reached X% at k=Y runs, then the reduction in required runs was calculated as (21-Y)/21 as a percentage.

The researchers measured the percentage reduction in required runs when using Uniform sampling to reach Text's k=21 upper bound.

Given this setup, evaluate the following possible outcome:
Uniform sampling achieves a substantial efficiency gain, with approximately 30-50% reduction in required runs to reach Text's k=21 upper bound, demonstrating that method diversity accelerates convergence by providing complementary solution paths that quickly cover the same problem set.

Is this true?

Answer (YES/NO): YES